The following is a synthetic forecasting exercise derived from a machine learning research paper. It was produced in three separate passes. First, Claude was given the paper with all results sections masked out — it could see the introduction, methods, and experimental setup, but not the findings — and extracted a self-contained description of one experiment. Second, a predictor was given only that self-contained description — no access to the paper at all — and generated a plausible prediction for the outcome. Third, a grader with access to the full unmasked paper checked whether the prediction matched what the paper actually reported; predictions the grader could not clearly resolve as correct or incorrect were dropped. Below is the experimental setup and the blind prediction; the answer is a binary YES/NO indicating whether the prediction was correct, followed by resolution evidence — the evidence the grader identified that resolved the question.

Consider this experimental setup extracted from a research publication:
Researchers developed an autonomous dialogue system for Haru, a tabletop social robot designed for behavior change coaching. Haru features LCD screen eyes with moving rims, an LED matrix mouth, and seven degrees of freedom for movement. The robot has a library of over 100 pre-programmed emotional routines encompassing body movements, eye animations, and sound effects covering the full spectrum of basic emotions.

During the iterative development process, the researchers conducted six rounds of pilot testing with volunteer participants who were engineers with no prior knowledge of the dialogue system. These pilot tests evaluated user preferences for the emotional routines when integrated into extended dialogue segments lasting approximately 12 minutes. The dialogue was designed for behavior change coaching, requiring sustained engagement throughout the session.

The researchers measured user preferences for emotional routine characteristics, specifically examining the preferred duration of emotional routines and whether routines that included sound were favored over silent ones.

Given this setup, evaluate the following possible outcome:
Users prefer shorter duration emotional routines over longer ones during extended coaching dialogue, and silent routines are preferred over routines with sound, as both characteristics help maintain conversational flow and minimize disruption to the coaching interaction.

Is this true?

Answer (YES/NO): NO